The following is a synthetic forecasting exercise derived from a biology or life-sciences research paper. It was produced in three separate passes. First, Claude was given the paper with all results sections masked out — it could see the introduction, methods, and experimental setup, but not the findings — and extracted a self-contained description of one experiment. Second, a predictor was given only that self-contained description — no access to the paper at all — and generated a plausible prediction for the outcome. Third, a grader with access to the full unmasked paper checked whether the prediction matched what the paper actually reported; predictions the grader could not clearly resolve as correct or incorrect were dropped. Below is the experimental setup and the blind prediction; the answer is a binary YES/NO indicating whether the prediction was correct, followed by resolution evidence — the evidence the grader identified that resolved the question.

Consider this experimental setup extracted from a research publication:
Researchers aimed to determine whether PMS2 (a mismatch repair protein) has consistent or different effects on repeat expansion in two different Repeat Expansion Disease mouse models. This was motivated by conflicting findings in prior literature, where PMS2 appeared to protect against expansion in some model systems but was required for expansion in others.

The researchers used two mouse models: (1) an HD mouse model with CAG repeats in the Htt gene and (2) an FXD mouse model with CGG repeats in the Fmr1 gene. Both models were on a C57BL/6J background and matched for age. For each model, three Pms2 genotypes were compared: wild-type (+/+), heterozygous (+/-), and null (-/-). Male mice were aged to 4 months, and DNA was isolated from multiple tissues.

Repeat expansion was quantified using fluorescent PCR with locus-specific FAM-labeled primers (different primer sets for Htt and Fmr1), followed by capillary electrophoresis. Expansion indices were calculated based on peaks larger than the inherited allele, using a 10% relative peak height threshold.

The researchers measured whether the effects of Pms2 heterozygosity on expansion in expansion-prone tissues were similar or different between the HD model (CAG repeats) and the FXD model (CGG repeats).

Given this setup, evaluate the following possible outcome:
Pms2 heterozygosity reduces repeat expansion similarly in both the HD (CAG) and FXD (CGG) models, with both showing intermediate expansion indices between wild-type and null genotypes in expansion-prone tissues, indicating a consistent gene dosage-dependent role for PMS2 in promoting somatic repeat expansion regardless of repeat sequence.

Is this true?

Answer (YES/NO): NO